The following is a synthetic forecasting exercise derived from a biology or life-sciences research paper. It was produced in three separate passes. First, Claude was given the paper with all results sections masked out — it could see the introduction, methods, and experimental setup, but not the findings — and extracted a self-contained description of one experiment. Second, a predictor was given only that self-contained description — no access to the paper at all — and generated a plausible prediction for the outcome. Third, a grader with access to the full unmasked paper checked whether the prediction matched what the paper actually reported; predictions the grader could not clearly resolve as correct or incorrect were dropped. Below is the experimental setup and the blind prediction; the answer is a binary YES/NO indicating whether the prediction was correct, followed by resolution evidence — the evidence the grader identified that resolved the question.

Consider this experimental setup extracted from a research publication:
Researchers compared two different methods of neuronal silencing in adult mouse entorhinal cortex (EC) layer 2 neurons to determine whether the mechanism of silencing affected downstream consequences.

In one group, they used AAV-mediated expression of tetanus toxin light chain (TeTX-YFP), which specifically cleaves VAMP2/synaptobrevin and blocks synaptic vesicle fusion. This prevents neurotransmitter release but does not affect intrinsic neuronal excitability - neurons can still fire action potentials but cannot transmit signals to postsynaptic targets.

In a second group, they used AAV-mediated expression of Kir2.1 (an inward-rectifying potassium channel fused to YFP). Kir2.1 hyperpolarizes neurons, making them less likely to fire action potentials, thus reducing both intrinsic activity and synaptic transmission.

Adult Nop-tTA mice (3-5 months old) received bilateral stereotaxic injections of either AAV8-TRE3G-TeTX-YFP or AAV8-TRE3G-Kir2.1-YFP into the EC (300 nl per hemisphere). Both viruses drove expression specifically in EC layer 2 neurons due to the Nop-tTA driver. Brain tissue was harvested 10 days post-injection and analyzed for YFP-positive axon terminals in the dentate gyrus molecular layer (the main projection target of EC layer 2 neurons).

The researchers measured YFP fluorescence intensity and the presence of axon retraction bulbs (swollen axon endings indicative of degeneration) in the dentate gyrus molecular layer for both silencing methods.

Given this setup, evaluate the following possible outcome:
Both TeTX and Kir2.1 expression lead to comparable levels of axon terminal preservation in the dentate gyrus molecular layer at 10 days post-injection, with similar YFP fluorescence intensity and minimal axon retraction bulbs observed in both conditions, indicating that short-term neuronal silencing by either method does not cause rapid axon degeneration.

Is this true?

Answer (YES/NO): NO